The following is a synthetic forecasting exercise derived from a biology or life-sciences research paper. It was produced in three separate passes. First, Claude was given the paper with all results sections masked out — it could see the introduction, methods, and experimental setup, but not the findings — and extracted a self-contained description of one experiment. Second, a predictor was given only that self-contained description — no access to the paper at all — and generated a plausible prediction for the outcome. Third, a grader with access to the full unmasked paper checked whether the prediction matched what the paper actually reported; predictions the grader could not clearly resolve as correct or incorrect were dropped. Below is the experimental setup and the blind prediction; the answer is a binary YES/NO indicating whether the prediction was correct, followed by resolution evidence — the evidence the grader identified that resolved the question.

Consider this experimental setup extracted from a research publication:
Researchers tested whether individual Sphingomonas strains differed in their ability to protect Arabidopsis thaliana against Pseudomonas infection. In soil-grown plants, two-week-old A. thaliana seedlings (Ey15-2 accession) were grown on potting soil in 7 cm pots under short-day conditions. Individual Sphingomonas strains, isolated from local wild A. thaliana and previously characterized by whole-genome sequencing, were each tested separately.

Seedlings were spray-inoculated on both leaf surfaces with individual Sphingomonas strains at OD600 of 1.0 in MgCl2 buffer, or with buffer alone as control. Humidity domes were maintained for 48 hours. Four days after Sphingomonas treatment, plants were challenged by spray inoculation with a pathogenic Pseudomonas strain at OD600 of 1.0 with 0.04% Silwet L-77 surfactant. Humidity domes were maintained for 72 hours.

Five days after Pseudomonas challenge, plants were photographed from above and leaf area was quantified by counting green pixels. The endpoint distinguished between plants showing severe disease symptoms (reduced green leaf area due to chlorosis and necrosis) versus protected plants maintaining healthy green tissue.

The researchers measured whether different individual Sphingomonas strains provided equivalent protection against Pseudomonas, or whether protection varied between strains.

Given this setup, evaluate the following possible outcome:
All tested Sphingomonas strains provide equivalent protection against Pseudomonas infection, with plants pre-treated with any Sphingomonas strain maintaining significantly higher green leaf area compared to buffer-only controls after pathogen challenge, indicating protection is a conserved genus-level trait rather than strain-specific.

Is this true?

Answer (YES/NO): NO